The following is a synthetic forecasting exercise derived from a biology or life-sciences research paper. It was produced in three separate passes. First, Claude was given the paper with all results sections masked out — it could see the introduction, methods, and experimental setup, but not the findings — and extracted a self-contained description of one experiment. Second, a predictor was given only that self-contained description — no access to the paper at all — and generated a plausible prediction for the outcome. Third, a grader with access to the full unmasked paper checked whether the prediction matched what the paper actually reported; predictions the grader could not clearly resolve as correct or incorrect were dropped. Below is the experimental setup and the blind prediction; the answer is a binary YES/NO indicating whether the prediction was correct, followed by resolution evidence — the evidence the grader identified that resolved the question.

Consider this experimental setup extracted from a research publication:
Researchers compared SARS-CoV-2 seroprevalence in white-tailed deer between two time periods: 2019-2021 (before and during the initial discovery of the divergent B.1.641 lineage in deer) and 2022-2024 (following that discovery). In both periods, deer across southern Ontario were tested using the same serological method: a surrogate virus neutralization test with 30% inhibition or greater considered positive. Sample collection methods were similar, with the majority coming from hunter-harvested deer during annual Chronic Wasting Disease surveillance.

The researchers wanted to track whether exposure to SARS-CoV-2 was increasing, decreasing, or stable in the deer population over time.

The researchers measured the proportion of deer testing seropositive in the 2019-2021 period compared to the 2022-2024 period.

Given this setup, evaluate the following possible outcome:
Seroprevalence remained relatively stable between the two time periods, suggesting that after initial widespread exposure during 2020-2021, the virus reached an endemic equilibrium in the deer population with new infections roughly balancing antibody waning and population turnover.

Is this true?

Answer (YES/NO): NO